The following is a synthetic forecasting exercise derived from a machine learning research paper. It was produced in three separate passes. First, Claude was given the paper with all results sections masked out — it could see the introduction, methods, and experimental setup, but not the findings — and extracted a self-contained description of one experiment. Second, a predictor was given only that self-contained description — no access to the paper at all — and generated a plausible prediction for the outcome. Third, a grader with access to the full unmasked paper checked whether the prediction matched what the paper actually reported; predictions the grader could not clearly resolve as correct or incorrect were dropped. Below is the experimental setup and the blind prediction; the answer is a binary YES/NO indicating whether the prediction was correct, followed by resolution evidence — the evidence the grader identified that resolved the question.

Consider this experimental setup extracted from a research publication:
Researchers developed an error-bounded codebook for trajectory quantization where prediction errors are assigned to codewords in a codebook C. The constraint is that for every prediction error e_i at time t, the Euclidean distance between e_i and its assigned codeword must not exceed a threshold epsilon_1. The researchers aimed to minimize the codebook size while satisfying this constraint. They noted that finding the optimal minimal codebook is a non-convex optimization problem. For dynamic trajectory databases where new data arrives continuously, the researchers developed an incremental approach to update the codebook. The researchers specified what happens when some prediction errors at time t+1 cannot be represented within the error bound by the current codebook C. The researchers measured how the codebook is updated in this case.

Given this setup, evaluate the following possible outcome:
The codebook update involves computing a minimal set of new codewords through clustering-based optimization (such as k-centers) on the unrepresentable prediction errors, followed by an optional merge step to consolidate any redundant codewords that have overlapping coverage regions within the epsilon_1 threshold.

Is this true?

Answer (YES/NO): NO